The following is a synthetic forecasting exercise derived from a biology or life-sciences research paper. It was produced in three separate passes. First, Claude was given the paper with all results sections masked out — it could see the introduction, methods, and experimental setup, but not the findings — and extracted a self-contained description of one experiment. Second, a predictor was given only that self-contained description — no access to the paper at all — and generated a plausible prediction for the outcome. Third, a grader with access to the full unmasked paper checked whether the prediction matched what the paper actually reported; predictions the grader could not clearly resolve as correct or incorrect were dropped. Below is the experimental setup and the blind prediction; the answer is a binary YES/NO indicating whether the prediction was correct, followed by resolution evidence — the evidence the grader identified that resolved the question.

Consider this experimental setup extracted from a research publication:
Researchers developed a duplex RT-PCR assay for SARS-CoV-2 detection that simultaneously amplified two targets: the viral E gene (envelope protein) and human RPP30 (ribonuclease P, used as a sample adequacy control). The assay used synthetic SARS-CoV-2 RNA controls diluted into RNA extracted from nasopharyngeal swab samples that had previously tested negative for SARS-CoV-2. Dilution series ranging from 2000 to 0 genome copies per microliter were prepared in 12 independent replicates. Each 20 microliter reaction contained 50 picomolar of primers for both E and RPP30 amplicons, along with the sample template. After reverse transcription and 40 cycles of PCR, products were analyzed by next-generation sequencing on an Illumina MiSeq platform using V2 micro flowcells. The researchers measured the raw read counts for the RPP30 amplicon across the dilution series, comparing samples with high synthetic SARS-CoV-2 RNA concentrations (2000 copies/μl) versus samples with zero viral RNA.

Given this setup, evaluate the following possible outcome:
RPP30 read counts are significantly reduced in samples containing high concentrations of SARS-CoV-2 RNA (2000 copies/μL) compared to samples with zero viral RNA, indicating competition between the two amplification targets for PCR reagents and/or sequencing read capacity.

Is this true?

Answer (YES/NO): YES